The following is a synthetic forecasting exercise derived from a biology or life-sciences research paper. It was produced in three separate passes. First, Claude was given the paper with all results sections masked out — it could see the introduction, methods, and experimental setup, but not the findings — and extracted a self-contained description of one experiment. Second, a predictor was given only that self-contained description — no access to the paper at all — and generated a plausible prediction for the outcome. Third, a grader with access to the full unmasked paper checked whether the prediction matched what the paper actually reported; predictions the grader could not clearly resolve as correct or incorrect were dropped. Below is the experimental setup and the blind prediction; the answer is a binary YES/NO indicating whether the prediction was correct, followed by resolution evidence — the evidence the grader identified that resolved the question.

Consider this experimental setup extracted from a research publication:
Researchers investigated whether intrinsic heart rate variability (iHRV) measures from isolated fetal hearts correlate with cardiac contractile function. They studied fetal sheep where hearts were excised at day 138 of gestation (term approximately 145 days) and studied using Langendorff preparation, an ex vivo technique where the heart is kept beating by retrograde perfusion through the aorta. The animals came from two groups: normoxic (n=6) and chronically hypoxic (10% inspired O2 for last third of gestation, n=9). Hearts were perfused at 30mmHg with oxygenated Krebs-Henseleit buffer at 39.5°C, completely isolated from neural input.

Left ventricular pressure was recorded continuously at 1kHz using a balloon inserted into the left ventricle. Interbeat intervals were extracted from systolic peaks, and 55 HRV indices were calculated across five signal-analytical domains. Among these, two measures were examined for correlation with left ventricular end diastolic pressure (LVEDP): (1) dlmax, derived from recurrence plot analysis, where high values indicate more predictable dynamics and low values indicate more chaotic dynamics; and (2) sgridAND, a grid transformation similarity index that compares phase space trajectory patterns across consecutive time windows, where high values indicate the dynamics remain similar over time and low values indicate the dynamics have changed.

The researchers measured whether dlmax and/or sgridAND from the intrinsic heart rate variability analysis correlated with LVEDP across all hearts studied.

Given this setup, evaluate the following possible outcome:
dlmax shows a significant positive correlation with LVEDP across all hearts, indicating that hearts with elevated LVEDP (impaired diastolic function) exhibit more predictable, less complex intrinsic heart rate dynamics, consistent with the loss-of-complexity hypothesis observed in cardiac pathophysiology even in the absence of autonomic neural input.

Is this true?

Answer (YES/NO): NO